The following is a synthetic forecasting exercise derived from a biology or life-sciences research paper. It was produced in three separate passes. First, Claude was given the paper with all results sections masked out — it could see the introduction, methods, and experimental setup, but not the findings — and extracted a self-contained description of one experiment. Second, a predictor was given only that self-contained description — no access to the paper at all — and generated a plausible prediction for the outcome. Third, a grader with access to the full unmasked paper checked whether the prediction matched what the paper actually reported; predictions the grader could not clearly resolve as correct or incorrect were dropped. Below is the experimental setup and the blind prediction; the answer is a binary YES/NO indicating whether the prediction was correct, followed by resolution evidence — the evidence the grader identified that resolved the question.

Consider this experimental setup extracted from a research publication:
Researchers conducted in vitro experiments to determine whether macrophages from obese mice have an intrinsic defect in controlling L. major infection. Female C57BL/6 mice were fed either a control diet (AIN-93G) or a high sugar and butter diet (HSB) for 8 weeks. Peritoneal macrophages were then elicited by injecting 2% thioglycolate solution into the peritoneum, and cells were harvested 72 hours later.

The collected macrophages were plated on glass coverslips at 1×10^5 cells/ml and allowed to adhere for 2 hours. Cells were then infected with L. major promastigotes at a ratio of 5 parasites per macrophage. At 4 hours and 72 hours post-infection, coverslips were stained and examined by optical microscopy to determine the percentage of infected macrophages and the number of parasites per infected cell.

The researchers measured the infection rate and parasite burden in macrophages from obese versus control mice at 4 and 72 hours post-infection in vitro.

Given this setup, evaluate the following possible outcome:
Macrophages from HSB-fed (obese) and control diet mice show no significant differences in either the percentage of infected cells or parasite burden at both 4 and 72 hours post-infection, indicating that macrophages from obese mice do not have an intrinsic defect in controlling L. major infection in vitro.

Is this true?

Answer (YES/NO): NO